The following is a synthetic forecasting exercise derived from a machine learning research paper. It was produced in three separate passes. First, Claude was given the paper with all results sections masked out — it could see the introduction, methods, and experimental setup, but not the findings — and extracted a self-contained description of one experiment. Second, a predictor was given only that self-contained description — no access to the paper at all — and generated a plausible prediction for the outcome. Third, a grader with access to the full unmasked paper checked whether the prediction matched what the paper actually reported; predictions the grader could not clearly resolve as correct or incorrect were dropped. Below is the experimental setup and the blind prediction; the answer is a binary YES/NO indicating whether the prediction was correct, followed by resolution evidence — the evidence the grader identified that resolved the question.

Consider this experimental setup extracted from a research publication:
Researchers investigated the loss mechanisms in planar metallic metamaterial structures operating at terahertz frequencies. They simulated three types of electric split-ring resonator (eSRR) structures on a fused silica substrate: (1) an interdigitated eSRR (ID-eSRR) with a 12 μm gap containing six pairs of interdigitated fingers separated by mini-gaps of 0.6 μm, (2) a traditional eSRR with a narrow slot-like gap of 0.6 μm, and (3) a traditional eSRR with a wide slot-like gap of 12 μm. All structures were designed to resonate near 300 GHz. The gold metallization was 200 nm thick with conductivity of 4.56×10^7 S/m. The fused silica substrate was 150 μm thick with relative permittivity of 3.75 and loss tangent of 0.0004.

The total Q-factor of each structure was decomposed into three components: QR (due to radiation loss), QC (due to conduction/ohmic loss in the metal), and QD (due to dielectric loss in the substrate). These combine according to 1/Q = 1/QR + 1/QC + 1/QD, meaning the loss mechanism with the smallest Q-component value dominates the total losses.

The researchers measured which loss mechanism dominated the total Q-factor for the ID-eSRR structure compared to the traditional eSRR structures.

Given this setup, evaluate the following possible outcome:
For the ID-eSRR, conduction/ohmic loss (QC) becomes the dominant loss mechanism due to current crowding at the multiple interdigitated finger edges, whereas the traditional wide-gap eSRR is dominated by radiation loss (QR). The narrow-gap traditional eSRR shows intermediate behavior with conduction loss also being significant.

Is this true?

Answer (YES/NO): NO